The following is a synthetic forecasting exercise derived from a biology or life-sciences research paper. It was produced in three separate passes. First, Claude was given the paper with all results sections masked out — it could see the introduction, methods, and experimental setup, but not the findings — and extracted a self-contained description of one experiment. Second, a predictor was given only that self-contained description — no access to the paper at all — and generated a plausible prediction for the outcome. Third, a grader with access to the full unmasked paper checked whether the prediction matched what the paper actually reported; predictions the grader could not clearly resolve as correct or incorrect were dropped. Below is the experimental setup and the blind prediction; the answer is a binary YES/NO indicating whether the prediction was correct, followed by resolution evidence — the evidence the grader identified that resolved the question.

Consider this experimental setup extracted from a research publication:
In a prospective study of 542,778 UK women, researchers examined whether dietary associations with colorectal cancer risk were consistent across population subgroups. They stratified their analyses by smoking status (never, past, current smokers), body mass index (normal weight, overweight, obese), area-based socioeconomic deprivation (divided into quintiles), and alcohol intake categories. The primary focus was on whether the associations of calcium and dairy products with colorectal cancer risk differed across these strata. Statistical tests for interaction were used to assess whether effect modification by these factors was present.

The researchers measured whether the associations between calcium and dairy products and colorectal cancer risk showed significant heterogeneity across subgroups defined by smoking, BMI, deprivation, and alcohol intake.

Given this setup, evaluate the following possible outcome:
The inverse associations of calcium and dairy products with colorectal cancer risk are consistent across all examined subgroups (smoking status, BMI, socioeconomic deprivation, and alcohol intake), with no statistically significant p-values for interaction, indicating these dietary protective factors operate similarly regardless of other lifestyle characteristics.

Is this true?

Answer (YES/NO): NO